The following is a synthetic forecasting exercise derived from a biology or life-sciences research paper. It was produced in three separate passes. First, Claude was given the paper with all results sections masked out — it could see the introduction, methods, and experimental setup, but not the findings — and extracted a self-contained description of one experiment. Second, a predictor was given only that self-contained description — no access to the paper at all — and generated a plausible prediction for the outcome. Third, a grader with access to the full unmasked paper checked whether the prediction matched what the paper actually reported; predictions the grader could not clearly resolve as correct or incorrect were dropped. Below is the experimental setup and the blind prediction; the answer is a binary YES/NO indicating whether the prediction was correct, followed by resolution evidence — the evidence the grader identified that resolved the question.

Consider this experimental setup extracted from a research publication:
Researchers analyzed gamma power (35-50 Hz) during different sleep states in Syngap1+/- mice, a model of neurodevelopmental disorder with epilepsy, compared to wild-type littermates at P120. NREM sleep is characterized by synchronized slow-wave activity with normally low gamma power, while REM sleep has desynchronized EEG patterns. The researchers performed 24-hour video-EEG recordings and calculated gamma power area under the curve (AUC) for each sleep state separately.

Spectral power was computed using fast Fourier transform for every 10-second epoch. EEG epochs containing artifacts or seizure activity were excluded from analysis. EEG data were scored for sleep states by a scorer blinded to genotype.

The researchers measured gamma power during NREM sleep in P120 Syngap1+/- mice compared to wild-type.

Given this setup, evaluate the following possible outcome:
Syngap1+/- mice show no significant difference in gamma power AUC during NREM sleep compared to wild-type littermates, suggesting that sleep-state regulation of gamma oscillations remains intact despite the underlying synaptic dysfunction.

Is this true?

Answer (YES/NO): NO